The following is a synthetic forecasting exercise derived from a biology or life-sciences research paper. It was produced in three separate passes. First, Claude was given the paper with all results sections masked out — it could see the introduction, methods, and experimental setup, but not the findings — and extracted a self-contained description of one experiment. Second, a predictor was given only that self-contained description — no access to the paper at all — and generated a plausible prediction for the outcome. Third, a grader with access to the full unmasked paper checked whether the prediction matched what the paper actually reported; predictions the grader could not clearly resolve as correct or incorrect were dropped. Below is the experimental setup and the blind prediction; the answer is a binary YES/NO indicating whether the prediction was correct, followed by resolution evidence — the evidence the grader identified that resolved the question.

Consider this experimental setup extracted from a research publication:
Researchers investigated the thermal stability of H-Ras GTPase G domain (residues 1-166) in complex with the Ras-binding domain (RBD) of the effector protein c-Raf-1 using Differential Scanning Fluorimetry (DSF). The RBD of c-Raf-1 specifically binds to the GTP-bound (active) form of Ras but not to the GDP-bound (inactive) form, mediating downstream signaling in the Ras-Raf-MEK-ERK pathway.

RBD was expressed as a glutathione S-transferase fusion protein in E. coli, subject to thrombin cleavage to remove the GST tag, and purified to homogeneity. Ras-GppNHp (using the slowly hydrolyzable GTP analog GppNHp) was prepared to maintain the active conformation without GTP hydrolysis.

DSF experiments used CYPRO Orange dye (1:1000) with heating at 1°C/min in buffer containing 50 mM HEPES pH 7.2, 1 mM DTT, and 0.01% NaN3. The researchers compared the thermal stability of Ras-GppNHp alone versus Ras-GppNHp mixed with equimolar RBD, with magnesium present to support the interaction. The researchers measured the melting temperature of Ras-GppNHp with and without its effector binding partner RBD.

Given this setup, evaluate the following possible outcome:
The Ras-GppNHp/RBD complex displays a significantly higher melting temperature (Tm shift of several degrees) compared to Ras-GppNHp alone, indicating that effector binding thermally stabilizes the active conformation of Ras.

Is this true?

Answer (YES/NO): YES